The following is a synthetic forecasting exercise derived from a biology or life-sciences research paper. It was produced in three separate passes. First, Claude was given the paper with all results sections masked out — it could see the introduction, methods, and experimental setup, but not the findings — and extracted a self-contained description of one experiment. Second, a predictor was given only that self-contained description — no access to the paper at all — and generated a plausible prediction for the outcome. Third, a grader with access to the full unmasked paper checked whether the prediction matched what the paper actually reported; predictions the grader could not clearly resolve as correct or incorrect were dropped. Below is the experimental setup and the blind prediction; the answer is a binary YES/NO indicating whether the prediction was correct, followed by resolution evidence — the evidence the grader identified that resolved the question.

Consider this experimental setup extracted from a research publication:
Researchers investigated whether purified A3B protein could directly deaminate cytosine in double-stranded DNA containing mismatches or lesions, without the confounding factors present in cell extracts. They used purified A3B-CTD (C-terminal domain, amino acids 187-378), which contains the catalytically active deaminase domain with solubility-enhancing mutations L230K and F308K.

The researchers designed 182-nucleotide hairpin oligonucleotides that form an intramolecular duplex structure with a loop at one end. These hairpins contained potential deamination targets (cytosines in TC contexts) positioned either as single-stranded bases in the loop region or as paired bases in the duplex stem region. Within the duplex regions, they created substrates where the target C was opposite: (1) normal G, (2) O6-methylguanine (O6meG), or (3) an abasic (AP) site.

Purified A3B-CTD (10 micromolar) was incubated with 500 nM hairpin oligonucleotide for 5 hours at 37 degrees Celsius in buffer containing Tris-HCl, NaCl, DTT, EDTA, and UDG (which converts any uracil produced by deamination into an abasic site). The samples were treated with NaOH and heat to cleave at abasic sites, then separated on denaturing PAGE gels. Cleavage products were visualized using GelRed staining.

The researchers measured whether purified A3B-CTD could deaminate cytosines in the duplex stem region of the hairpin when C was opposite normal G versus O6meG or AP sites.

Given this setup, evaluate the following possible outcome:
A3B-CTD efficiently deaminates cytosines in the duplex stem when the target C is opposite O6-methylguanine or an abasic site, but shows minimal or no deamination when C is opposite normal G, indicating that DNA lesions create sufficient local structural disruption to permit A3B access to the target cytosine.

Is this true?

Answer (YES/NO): YES